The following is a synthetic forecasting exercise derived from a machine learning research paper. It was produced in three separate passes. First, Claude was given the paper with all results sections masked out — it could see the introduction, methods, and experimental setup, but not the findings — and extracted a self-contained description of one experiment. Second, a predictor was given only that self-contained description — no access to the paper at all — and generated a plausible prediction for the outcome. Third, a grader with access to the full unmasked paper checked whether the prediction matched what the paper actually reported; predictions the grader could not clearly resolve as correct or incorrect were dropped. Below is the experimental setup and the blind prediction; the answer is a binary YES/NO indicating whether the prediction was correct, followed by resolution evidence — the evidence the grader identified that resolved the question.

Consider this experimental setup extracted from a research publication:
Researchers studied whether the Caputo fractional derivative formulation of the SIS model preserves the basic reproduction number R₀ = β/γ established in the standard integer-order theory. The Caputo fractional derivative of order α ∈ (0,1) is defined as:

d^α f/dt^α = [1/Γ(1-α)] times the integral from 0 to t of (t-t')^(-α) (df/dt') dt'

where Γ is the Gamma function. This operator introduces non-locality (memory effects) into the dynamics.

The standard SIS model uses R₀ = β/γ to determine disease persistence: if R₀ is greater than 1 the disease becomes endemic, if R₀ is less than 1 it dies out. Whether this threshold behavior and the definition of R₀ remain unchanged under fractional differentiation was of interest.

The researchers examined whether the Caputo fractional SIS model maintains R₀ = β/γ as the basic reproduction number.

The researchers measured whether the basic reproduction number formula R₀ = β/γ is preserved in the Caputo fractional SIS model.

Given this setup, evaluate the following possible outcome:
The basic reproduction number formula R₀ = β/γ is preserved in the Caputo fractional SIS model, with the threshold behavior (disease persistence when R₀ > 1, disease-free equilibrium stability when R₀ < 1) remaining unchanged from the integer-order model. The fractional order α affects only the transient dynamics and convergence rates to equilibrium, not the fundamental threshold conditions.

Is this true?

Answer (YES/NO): YES